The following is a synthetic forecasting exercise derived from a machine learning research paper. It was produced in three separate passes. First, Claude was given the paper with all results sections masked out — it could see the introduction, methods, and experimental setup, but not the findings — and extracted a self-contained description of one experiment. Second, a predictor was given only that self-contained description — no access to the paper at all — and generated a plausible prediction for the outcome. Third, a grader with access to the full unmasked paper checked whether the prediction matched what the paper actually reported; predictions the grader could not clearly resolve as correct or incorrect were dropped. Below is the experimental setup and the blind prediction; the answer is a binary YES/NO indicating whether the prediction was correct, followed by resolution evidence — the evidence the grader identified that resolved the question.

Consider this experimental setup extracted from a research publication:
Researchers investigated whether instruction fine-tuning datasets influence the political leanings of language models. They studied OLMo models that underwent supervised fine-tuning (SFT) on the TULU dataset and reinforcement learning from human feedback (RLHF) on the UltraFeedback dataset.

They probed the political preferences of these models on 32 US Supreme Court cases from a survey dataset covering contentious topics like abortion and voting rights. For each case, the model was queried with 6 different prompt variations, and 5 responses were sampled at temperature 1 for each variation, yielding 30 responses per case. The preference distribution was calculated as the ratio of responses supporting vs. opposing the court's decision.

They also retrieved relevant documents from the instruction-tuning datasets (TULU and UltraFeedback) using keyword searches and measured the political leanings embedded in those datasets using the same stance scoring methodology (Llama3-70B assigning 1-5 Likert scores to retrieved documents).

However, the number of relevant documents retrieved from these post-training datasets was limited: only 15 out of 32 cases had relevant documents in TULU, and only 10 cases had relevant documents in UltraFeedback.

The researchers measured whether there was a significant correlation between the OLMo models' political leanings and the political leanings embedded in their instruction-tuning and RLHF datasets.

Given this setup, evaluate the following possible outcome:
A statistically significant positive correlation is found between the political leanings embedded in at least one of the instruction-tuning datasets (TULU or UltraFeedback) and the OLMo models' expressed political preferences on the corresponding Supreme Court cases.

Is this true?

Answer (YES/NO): NO